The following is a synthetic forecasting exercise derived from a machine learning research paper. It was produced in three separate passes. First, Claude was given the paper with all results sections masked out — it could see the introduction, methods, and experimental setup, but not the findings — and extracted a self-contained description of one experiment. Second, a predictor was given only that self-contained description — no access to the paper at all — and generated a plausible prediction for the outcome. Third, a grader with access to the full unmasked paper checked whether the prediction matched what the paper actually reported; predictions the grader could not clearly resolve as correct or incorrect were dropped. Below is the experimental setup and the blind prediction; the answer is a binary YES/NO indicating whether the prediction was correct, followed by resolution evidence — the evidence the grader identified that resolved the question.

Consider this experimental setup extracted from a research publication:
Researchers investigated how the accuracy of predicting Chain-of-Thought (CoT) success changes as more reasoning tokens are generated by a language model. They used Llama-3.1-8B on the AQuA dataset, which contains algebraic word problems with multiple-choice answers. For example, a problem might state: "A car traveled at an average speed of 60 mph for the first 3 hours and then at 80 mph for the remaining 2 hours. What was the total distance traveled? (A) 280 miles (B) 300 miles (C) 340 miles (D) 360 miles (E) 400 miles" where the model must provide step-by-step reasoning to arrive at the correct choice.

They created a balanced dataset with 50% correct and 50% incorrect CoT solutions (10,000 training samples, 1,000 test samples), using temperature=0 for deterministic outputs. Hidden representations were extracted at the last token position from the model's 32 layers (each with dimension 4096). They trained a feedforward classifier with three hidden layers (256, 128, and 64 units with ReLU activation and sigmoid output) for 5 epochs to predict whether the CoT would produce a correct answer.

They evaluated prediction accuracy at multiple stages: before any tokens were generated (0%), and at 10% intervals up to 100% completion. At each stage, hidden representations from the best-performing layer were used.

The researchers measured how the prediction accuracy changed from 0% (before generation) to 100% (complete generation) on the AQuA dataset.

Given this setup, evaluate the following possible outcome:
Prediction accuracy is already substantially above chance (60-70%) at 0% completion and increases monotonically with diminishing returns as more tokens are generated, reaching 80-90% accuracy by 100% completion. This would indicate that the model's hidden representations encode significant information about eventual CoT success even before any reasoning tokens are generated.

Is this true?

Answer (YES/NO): NO